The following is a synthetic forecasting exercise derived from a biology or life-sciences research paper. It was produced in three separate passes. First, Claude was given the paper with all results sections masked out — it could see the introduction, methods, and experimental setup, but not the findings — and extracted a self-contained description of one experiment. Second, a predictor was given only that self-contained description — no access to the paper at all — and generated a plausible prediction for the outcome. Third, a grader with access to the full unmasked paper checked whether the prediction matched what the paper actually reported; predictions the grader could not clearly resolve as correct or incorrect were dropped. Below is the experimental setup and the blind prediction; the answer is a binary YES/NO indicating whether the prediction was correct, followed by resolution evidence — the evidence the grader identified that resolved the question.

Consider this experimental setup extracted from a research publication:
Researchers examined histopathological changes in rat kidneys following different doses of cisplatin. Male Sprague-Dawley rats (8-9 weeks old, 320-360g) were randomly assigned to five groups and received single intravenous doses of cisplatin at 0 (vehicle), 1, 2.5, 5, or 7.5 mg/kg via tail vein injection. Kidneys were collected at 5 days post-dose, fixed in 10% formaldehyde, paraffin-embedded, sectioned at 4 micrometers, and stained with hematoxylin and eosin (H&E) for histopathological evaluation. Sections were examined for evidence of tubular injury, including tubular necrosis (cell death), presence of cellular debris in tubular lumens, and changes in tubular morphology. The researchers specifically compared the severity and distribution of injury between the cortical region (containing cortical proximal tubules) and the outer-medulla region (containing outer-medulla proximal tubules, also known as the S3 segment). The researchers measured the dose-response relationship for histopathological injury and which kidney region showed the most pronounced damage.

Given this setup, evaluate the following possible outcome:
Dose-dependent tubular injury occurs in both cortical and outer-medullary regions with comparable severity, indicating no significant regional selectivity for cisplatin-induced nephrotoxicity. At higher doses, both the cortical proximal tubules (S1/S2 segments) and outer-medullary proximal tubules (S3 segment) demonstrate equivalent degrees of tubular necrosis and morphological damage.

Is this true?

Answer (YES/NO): NO